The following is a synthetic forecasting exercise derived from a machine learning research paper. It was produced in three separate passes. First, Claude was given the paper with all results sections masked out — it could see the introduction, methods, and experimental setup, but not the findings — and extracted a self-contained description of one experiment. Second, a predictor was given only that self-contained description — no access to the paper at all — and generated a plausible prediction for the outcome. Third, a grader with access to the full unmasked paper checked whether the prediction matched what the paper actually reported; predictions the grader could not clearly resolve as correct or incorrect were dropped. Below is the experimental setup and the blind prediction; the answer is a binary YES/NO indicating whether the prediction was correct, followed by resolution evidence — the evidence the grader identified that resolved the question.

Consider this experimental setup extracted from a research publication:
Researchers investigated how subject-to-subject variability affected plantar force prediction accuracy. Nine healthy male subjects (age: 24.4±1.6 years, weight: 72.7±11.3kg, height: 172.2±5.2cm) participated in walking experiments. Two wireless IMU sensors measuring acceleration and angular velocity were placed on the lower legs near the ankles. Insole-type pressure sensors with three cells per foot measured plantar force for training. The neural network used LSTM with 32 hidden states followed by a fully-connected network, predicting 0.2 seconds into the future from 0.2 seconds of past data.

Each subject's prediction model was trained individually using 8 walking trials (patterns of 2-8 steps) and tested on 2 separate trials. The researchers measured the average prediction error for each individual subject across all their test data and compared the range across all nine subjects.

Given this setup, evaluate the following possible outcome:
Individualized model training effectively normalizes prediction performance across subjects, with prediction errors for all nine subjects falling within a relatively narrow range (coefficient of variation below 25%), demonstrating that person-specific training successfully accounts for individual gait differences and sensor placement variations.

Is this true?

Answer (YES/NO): NO